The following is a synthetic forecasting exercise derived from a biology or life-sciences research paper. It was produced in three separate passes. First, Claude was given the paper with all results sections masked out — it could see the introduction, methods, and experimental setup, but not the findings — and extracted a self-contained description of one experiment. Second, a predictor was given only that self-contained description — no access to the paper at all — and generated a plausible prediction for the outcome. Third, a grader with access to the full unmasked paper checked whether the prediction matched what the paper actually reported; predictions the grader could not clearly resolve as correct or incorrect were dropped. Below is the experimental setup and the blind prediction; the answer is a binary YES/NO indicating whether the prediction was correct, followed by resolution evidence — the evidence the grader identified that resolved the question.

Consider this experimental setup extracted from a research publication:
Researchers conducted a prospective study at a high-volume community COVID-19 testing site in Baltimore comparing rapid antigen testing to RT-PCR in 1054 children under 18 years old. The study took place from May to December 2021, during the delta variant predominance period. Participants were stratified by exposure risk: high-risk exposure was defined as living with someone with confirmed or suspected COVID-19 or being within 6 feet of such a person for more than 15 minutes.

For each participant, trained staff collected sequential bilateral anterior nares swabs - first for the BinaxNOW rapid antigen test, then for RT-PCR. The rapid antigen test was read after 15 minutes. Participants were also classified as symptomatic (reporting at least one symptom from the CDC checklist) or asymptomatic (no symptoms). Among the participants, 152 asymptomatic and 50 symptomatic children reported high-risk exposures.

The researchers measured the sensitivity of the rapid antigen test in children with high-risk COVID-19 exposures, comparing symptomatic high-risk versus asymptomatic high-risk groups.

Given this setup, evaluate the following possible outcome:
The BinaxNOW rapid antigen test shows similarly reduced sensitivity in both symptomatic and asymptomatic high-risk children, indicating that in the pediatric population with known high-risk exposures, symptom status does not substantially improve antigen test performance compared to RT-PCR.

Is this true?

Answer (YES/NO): YES